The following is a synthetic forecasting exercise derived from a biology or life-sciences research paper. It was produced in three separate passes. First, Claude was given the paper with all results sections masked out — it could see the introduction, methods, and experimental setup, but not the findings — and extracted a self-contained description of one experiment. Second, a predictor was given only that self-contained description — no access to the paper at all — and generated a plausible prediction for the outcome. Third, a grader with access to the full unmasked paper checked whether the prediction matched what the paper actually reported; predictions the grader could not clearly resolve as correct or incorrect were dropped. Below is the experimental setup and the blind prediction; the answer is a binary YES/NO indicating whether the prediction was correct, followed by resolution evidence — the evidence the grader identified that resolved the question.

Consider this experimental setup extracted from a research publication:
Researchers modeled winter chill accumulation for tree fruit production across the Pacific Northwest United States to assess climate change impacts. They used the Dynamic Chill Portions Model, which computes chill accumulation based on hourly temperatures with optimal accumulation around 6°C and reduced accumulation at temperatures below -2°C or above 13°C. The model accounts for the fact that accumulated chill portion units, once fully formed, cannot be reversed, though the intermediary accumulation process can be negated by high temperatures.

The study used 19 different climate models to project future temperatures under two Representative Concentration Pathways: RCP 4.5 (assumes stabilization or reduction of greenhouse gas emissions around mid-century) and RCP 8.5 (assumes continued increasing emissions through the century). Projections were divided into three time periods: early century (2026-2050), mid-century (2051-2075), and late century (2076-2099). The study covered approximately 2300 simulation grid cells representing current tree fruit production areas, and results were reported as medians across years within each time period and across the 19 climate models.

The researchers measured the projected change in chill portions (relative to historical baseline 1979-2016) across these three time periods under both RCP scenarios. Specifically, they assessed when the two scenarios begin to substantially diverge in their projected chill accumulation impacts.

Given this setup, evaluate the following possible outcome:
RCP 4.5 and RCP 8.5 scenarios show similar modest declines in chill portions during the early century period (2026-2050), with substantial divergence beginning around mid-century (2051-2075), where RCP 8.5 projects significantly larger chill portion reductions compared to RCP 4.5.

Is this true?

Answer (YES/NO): NO